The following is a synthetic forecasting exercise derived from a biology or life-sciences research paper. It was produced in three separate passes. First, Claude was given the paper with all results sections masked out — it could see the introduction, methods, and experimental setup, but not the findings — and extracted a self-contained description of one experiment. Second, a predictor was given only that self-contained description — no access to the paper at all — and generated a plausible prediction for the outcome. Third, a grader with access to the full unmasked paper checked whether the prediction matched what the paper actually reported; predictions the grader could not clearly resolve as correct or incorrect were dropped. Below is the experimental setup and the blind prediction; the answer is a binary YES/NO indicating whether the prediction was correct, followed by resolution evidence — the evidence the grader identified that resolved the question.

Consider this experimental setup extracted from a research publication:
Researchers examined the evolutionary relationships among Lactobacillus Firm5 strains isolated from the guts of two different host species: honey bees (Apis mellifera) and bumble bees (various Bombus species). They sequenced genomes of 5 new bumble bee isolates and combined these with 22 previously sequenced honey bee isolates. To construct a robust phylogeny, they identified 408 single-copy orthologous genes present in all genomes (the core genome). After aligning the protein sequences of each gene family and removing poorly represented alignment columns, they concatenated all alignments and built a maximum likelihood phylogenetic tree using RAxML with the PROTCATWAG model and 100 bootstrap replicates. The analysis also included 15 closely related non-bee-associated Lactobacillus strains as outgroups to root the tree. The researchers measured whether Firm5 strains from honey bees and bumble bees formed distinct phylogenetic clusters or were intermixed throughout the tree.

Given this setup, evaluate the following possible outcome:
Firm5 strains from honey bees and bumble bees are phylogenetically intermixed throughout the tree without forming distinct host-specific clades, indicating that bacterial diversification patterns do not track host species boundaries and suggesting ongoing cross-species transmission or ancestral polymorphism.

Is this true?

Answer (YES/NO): NO